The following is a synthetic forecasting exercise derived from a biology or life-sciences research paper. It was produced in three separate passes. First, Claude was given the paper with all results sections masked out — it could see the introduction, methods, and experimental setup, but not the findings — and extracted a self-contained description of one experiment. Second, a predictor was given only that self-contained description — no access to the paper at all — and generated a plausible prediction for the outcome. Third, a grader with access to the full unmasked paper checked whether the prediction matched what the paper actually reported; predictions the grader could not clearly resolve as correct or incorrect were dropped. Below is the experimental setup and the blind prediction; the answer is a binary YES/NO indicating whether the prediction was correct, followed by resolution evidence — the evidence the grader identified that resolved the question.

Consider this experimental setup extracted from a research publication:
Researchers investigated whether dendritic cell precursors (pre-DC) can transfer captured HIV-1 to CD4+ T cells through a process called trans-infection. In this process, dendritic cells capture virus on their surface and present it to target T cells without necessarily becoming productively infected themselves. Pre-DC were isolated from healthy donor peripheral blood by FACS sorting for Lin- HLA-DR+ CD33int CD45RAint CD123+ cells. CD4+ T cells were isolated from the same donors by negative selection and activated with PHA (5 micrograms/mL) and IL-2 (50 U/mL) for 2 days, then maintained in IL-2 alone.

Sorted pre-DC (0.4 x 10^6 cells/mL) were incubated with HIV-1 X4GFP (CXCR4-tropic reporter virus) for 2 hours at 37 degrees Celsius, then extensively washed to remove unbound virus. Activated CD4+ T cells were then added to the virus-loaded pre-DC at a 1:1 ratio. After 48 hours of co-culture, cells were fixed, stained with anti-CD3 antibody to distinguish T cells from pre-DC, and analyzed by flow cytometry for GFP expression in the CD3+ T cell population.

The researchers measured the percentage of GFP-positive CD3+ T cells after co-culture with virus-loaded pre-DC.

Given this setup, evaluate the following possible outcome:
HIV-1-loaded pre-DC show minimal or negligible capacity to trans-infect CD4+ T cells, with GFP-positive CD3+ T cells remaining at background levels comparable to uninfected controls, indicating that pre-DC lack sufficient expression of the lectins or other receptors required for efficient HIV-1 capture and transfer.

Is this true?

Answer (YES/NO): NO